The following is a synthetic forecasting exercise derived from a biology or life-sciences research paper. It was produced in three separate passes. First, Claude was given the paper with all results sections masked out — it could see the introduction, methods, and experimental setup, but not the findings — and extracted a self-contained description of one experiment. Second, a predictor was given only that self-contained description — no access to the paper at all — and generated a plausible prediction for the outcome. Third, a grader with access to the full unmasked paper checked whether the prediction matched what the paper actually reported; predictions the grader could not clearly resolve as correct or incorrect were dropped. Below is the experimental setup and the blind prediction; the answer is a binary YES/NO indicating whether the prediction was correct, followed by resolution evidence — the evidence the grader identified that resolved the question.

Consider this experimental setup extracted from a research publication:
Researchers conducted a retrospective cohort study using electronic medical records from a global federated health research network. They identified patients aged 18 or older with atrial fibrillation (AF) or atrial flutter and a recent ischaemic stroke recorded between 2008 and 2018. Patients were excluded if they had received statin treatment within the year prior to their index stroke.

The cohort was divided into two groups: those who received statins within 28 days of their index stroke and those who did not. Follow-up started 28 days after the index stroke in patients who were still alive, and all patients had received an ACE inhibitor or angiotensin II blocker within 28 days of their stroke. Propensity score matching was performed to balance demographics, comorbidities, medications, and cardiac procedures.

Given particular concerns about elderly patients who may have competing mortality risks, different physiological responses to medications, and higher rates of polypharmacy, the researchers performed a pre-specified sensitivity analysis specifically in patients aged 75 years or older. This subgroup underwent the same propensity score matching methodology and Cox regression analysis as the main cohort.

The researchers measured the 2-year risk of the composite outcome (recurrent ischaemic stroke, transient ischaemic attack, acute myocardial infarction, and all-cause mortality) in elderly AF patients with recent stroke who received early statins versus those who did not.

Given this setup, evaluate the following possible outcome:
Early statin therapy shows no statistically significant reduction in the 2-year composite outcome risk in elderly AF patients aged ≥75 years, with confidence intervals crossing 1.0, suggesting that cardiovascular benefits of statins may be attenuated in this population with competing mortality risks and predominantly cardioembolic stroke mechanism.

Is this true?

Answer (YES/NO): NO